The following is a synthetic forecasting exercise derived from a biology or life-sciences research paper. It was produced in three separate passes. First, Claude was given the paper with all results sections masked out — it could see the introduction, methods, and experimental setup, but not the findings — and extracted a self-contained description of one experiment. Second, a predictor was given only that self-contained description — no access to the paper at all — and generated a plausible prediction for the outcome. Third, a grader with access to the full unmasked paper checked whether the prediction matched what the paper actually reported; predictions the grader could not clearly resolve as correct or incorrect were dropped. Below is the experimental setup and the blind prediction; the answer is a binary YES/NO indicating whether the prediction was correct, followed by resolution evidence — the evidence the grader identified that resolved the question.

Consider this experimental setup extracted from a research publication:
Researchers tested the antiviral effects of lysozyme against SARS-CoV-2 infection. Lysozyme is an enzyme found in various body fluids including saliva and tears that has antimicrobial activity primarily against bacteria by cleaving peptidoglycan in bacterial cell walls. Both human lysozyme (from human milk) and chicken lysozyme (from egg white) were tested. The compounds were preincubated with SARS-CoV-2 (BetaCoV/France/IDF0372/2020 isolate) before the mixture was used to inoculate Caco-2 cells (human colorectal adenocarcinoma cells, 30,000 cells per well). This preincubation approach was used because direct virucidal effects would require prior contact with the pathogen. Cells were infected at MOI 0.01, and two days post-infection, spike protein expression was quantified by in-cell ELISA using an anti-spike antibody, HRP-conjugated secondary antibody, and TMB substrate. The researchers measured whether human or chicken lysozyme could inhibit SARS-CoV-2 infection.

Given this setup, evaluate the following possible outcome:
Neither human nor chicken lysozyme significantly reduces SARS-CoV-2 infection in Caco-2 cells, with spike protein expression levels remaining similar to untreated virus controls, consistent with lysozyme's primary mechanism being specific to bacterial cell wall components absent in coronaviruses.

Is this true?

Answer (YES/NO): YES